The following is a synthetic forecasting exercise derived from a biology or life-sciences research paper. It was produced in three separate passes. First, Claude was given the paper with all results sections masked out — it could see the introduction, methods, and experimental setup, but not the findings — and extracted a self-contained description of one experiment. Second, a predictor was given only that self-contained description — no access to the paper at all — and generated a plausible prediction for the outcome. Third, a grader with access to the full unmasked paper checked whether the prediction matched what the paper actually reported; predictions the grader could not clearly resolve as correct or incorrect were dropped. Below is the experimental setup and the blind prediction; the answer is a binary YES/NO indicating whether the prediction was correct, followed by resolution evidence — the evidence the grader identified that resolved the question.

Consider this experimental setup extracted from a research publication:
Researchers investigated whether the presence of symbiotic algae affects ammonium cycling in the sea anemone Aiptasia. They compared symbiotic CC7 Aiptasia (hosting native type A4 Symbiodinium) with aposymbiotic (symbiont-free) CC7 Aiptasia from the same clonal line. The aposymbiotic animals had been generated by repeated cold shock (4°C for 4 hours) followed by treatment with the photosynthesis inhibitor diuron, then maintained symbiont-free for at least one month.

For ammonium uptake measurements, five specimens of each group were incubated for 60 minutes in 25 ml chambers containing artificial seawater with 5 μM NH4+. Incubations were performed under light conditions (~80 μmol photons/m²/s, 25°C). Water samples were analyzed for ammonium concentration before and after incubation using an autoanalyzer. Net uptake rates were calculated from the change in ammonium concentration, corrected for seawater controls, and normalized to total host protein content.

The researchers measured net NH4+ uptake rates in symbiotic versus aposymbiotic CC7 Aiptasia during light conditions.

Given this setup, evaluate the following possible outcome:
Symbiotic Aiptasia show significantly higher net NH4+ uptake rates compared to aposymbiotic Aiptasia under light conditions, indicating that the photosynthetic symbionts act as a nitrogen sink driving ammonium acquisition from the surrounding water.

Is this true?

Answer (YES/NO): NO